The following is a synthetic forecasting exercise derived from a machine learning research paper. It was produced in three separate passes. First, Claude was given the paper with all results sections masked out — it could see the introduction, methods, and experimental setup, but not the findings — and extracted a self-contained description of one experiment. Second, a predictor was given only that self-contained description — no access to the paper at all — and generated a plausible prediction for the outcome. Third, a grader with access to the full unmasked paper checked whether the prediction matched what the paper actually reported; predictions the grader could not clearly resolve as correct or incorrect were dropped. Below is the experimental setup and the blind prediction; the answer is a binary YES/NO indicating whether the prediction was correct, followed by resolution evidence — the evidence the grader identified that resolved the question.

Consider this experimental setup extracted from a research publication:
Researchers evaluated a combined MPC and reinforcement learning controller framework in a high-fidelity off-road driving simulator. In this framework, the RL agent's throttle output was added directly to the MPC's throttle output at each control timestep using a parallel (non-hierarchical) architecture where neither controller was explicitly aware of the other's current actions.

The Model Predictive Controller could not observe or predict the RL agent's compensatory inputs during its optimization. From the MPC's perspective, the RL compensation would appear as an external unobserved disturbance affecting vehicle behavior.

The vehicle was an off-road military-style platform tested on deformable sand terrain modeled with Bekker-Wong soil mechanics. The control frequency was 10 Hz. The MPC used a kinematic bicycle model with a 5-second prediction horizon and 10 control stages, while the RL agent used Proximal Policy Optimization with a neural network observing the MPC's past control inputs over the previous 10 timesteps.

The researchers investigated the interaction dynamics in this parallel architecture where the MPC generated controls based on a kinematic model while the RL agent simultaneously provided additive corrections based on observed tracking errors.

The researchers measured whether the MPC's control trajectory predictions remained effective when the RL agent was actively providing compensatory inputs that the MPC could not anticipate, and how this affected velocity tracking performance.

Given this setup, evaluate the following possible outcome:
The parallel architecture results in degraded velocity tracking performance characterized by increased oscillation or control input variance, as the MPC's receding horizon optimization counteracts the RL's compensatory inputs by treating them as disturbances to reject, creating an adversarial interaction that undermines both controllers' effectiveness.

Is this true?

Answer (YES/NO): NO